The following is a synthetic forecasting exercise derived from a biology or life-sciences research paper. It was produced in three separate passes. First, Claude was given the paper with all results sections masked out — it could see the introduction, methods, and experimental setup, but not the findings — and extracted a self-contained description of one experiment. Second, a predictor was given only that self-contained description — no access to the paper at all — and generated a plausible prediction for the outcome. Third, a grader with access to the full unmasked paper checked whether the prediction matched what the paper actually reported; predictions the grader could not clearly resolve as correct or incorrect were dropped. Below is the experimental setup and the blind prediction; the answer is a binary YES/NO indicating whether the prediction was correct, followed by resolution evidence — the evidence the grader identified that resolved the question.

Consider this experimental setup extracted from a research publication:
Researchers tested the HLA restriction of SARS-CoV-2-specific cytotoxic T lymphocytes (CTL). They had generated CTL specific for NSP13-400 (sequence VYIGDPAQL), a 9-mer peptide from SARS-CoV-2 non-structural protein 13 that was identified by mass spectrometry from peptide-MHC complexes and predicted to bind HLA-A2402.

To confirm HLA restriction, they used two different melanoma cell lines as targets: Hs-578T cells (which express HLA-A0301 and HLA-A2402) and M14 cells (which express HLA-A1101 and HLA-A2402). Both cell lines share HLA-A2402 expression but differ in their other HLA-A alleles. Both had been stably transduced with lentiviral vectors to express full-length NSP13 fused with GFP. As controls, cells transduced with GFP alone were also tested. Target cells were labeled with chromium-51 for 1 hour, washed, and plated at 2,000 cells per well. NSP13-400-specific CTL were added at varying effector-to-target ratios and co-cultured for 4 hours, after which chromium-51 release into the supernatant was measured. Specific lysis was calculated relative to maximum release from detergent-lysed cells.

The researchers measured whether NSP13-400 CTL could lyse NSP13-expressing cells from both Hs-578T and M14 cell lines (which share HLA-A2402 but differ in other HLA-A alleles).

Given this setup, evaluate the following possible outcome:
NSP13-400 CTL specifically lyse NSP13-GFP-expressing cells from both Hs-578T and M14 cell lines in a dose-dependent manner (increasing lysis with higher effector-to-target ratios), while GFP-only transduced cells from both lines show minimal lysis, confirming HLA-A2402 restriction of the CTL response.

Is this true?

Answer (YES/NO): YES